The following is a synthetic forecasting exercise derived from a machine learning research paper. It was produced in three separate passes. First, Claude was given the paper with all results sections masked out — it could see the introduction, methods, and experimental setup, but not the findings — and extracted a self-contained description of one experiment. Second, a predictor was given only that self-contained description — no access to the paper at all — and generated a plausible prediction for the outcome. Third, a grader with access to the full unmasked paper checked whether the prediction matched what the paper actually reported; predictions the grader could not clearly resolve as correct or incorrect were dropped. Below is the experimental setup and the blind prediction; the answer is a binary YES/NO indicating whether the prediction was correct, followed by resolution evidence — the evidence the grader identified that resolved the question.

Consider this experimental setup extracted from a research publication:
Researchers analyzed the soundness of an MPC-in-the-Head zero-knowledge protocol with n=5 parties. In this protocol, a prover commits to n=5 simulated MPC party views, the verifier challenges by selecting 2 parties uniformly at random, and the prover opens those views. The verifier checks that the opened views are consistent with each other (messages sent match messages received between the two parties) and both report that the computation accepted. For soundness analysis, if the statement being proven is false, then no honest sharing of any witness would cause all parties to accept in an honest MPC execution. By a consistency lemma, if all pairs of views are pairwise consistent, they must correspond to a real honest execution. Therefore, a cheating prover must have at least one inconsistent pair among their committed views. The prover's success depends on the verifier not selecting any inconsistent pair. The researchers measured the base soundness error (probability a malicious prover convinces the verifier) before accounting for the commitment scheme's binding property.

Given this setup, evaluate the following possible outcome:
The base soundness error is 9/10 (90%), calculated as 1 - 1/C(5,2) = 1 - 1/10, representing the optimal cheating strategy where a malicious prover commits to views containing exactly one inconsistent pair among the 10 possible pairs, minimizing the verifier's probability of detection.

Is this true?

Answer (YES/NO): YES